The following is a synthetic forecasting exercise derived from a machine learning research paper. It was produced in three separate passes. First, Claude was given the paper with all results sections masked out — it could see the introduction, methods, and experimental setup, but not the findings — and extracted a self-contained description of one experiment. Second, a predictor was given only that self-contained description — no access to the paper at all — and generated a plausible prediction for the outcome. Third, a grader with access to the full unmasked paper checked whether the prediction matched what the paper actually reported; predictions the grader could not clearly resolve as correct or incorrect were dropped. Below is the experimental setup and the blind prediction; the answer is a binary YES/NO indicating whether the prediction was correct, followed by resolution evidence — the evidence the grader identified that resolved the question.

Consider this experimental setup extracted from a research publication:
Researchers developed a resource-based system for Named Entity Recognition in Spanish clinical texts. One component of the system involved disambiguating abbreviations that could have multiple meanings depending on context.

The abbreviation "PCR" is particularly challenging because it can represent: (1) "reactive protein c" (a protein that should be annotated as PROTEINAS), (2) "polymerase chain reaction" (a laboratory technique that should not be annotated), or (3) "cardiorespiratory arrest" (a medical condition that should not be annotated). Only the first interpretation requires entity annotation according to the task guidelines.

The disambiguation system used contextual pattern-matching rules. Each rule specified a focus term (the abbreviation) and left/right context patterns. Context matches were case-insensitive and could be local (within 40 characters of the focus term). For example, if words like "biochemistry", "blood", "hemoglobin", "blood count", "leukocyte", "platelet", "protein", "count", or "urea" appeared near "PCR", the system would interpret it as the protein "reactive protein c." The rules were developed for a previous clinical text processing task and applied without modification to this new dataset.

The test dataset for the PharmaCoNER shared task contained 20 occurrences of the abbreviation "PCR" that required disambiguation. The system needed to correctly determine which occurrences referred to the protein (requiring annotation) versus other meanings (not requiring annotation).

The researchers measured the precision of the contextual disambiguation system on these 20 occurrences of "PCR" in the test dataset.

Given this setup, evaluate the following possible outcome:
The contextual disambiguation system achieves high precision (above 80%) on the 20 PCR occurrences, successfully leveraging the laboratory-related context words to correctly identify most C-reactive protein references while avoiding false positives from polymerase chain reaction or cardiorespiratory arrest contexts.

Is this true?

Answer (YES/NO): YES